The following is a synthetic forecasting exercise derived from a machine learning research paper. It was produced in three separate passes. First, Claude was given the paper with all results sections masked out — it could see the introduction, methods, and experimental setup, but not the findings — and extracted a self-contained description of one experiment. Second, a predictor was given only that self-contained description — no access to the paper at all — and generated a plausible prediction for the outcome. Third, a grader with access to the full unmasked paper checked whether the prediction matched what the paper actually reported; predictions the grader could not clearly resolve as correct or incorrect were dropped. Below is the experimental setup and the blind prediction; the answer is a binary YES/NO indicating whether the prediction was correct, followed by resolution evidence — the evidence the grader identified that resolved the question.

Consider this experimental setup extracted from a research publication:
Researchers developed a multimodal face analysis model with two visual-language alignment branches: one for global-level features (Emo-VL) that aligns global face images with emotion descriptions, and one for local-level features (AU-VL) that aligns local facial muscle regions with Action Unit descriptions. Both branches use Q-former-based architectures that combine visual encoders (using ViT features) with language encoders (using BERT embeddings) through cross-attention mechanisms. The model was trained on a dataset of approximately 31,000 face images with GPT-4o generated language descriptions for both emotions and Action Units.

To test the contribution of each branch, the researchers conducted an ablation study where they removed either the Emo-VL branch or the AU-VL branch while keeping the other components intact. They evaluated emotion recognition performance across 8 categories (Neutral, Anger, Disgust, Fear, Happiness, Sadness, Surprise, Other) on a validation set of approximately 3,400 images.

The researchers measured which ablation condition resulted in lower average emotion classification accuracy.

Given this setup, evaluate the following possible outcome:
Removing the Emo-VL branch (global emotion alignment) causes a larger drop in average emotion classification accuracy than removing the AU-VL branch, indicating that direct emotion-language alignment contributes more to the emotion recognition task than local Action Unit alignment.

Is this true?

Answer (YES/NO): NO